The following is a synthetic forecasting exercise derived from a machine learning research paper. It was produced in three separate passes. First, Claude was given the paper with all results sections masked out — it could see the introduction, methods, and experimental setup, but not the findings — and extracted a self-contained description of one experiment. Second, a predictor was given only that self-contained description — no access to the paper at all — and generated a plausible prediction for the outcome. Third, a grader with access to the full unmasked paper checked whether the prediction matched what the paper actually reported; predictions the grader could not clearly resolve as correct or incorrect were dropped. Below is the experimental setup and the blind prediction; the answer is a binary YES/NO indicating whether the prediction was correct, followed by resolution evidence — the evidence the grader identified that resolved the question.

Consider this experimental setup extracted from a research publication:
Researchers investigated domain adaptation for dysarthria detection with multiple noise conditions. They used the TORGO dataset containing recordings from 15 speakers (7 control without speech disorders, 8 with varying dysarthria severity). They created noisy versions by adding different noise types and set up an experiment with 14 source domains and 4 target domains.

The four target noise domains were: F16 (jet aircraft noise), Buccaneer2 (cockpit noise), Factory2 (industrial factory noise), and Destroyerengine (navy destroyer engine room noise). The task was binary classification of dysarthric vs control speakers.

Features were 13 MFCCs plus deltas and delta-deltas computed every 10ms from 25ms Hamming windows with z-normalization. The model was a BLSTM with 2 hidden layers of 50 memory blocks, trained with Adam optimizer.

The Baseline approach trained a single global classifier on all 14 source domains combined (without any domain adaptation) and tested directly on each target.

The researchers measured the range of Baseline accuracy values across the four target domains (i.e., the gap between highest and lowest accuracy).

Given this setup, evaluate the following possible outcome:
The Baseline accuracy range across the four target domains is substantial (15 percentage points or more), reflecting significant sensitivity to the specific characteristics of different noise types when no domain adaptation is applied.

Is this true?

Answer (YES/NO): NO